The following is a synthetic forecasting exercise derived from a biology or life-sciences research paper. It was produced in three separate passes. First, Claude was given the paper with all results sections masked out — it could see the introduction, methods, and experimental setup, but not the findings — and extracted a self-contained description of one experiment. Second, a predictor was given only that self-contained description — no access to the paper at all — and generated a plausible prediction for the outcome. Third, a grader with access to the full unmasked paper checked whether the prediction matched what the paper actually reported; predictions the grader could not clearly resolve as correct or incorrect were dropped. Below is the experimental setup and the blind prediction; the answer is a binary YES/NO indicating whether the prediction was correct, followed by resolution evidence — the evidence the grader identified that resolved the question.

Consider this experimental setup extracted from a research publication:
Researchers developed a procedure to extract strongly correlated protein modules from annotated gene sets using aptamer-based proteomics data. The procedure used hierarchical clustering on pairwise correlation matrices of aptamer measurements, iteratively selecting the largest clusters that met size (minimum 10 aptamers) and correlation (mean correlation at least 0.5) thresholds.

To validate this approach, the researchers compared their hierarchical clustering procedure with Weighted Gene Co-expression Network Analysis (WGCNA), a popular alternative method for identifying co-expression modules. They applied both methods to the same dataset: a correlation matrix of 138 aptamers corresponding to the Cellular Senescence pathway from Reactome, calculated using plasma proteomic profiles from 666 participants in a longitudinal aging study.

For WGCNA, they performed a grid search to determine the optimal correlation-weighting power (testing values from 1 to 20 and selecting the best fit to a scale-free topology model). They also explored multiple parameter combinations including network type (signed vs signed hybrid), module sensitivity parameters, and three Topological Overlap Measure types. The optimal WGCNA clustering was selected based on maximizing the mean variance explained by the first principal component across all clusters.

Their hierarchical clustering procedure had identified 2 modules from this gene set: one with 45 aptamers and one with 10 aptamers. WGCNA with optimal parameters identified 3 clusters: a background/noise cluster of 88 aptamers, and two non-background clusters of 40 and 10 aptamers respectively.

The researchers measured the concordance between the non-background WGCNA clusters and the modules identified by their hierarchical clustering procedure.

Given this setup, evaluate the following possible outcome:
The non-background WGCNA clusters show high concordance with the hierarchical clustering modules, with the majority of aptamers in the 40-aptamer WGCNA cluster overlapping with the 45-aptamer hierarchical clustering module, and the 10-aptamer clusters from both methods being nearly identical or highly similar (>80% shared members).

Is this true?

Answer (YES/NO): YES